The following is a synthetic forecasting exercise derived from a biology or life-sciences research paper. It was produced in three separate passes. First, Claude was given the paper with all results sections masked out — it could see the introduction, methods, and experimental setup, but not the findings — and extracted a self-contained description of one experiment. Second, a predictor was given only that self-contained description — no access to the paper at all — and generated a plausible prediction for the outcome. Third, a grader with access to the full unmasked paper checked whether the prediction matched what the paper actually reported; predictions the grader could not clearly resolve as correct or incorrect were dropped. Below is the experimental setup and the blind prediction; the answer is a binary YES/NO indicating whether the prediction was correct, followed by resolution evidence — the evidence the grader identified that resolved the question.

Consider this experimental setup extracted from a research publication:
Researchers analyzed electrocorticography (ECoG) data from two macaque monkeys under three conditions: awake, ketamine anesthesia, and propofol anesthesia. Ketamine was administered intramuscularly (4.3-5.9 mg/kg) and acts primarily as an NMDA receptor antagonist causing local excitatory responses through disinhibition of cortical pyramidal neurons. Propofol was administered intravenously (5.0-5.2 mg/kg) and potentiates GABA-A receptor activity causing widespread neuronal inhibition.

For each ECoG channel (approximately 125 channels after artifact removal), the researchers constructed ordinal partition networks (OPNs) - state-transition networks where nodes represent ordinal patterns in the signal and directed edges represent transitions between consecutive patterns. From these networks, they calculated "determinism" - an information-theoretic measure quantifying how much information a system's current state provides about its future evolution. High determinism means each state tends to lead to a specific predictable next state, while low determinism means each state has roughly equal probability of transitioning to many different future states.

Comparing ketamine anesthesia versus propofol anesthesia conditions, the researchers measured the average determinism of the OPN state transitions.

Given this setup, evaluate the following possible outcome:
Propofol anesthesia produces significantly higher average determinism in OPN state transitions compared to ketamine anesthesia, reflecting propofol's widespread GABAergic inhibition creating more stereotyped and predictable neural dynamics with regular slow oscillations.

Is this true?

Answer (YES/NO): YES